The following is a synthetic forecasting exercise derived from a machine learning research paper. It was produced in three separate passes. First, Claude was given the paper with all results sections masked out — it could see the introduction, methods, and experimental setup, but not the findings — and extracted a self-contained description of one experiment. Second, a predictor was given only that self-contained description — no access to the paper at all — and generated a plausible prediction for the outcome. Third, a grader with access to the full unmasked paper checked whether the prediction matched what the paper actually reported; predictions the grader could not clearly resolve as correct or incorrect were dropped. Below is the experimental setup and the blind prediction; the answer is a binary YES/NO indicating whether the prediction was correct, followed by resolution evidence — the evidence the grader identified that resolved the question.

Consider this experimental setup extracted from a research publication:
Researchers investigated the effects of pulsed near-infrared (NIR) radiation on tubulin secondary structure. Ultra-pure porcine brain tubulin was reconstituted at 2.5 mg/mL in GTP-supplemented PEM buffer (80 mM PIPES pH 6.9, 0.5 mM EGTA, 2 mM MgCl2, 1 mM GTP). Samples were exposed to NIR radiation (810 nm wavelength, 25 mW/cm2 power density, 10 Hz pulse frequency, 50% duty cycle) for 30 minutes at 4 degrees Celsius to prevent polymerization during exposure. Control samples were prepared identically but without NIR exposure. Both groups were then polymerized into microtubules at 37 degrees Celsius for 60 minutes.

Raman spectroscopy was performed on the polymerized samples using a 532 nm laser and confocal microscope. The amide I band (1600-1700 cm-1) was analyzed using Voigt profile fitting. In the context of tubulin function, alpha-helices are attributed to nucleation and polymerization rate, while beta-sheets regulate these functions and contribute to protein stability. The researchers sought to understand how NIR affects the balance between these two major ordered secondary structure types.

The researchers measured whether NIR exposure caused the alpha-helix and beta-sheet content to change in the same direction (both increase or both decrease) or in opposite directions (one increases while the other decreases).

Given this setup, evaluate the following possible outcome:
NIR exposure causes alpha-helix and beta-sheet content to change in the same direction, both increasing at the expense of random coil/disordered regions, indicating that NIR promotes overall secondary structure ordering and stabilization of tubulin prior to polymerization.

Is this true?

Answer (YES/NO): NO